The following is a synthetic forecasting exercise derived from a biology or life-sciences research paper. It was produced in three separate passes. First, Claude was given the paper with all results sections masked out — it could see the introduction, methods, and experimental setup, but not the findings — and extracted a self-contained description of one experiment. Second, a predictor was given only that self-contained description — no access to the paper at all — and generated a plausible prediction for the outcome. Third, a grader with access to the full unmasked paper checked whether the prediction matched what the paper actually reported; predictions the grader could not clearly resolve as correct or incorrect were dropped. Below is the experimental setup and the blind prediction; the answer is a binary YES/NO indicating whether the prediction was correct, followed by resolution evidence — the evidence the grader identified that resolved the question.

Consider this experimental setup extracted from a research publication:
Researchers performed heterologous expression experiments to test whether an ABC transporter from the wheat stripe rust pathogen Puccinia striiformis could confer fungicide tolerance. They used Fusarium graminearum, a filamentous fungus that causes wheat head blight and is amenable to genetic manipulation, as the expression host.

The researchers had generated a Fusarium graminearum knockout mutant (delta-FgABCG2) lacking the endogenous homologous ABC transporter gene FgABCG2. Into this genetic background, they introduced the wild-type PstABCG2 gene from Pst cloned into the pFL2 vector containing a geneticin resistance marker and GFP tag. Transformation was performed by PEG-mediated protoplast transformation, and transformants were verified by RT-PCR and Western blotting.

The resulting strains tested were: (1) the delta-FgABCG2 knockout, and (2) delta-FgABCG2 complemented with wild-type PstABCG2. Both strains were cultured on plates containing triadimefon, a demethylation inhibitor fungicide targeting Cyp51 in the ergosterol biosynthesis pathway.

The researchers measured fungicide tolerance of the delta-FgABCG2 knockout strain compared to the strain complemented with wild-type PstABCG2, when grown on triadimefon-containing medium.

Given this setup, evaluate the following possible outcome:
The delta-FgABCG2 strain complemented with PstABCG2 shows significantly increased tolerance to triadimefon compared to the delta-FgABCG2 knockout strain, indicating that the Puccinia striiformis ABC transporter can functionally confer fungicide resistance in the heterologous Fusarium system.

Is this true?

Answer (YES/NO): YES